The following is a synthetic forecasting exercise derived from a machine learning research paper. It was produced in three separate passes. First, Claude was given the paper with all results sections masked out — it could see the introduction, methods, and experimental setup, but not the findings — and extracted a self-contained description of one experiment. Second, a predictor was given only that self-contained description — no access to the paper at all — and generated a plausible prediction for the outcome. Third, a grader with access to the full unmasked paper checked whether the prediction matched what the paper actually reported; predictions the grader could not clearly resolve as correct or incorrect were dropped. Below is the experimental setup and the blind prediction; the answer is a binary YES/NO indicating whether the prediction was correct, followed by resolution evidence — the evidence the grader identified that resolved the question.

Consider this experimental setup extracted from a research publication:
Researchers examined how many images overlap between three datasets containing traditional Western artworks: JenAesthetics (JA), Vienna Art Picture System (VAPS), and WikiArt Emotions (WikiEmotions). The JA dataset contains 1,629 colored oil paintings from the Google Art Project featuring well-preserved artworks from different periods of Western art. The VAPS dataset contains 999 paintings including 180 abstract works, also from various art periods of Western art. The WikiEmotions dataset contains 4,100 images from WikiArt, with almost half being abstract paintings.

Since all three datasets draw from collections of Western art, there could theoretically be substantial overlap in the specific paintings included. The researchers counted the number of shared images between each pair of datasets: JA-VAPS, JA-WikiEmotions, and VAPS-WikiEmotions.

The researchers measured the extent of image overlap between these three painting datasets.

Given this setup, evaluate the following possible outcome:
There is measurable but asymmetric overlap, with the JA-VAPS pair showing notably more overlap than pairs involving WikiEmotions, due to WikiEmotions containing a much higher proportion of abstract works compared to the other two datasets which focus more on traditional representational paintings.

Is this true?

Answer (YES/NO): NO